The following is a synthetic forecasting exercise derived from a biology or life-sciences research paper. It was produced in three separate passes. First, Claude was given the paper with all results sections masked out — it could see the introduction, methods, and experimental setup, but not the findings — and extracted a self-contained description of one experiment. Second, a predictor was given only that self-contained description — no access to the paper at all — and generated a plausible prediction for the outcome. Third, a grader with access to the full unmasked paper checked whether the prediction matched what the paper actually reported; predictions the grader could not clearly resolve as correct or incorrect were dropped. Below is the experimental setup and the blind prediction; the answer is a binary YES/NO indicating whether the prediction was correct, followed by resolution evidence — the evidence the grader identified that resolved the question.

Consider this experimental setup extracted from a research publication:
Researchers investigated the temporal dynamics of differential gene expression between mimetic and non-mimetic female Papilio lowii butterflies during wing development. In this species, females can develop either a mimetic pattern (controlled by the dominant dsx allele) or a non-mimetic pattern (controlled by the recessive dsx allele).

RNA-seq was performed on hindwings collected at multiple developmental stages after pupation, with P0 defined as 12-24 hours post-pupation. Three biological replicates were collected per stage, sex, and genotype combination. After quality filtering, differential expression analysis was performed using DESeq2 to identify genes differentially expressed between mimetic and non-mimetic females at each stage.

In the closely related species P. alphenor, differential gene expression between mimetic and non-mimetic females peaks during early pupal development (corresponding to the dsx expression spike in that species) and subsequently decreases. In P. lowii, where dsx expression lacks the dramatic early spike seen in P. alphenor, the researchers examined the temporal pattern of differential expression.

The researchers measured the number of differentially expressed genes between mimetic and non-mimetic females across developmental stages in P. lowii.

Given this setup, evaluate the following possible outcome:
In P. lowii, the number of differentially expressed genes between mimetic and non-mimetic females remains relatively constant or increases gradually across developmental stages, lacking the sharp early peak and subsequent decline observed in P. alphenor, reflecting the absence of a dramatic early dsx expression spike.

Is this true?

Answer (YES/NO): NO